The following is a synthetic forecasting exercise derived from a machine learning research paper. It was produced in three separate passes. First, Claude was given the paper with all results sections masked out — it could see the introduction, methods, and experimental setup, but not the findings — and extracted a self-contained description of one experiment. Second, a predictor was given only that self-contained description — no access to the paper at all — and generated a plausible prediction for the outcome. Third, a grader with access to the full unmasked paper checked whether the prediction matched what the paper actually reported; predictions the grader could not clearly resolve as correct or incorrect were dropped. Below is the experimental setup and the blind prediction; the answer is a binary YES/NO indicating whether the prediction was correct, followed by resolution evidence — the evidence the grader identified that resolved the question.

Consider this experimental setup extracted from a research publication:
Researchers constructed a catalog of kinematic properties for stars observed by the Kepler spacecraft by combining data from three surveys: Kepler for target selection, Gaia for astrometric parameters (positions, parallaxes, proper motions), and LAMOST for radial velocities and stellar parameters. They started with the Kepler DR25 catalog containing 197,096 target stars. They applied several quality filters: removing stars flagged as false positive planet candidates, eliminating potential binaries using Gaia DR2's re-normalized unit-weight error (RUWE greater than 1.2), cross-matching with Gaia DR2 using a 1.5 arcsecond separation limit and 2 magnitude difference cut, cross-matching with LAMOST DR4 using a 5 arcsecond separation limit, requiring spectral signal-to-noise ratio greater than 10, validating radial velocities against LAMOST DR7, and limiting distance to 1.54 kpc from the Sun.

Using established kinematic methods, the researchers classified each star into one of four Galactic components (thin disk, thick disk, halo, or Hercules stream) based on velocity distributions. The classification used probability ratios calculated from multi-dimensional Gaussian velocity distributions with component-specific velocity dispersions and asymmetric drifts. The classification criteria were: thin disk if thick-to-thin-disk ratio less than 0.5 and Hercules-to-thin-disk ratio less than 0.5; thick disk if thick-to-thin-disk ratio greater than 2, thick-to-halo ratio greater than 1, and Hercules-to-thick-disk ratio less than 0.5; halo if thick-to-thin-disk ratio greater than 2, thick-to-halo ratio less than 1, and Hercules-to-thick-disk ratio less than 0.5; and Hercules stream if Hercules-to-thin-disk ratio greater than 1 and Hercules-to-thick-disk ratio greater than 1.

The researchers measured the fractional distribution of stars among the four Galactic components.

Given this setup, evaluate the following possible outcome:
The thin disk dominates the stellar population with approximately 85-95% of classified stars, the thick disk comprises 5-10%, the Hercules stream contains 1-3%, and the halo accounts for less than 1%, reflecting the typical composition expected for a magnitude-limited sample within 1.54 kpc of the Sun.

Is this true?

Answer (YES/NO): YES